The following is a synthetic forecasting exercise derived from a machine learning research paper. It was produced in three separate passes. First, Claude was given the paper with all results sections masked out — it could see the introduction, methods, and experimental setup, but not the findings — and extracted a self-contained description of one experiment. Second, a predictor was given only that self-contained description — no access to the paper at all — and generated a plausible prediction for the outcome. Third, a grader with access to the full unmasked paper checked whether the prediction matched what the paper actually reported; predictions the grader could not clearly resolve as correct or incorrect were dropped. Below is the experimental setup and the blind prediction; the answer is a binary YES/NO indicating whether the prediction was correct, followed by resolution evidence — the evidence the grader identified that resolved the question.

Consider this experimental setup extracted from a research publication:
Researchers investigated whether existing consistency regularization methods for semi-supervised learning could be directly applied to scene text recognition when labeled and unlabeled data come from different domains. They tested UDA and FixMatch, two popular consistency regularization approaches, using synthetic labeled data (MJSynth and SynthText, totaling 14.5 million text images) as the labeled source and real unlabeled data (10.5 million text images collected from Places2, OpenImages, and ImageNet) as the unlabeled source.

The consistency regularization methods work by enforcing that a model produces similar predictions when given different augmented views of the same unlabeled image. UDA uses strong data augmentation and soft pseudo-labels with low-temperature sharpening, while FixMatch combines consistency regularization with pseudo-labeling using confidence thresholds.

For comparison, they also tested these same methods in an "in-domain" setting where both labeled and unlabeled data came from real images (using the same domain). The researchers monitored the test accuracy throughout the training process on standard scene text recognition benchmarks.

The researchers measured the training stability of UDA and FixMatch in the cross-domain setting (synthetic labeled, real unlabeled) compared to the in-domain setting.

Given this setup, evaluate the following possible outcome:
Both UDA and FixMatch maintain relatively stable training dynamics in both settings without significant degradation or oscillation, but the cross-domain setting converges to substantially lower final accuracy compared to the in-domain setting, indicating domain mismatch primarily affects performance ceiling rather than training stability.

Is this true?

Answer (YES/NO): NO